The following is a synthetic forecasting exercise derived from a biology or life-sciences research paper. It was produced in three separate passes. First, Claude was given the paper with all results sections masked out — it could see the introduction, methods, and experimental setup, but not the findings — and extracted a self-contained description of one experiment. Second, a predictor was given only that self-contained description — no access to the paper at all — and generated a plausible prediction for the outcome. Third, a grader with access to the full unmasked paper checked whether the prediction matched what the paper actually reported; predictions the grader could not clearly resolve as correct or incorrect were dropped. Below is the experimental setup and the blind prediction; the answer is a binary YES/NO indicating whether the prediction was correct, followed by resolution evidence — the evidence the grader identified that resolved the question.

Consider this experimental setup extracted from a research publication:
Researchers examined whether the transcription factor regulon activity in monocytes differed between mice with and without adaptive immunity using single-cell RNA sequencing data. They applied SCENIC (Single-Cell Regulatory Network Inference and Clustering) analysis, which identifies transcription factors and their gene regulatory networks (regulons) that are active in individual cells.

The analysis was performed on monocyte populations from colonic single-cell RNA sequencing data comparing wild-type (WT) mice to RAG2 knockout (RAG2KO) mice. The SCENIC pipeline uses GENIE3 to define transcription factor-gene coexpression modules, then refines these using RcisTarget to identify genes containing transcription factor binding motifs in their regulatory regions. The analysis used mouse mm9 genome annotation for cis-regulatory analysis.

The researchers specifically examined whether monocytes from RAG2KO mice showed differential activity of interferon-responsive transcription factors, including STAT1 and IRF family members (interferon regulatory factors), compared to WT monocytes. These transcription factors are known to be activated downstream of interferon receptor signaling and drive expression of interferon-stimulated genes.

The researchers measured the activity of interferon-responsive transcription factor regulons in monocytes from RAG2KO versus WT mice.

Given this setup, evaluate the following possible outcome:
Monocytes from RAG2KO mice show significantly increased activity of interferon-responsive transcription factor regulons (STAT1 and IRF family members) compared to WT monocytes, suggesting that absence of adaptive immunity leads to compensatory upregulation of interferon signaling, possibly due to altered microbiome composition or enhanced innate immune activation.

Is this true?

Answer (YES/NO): YES